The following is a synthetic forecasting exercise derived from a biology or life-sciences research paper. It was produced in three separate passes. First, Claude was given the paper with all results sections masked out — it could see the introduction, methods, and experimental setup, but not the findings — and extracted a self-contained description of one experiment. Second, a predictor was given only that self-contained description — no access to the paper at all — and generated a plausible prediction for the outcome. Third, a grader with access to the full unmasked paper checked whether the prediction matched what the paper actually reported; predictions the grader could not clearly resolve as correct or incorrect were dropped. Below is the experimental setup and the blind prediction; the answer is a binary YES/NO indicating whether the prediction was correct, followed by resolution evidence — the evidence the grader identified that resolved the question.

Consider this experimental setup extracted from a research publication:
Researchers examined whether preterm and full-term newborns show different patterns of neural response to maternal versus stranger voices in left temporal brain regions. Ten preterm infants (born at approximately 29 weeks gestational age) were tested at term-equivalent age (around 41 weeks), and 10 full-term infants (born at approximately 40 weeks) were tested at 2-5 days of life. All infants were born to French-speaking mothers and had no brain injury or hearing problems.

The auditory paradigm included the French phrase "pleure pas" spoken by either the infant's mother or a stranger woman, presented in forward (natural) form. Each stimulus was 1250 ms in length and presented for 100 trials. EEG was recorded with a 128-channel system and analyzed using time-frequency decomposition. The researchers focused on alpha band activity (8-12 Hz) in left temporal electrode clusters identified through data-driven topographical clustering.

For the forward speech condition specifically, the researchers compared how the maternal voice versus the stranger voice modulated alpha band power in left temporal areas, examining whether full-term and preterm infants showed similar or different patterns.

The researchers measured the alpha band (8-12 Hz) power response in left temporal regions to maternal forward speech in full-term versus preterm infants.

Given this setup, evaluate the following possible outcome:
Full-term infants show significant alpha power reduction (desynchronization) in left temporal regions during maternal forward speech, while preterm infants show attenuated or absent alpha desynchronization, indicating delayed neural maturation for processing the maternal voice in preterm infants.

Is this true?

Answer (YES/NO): NO